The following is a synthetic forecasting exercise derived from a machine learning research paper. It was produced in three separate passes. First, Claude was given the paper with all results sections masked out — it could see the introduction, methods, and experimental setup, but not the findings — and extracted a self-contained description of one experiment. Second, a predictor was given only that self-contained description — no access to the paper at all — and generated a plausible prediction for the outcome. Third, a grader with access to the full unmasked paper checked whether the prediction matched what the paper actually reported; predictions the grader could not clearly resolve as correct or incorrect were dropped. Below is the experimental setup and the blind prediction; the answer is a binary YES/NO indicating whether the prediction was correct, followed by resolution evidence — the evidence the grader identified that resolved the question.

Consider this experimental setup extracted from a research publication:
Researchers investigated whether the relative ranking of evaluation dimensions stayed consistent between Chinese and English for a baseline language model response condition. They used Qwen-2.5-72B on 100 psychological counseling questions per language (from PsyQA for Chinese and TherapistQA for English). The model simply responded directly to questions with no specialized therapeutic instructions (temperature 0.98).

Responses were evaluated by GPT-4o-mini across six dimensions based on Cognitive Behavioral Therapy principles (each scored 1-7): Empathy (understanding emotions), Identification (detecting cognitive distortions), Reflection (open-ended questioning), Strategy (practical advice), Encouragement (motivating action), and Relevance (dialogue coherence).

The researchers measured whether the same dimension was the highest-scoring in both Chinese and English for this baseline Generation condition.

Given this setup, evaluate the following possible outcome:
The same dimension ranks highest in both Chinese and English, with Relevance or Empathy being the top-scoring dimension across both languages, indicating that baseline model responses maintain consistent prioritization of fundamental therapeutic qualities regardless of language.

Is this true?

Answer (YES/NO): YES